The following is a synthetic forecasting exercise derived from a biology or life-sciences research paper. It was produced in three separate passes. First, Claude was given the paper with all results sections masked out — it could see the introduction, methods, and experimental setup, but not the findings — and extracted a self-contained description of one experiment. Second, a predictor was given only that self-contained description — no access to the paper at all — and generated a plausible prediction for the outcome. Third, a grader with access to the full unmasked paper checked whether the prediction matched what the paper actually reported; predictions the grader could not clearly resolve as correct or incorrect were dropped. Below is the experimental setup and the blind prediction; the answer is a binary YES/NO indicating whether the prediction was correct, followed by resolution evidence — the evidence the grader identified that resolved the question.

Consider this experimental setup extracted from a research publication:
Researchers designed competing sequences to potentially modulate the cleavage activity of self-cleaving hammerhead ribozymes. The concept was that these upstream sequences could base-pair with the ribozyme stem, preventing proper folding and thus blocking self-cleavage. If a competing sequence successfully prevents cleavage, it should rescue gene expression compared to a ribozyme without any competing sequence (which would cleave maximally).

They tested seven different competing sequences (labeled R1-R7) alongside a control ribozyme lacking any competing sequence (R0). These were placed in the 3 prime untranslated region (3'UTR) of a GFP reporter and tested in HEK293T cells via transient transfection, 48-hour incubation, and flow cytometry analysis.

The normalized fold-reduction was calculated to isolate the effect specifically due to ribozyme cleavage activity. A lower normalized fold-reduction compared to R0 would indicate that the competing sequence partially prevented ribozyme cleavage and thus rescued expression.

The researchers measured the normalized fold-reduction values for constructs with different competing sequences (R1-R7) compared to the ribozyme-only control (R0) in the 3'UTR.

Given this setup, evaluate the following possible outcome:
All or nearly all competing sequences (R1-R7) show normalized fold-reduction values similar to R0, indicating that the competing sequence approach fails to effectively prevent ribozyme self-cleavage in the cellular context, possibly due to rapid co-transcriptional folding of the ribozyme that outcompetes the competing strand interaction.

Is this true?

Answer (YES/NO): NO